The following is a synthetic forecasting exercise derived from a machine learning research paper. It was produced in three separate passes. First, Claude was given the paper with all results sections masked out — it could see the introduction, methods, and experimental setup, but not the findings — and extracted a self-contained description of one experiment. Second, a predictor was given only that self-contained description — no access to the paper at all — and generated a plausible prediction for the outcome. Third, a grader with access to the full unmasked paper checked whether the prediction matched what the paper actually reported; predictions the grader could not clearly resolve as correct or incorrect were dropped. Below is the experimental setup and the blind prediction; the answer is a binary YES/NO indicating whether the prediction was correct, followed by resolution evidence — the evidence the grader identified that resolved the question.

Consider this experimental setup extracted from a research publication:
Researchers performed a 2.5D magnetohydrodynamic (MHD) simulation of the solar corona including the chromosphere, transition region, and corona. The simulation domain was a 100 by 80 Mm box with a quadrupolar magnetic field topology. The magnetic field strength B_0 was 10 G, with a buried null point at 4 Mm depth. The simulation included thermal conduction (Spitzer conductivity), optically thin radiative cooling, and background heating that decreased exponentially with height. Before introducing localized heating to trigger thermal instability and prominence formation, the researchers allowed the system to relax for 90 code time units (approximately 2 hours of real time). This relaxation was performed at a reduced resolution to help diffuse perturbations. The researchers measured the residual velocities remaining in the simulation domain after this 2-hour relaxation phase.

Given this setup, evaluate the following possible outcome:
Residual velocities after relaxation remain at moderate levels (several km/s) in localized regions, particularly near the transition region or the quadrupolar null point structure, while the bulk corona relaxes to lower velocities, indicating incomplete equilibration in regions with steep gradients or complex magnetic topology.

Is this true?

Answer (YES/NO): NO